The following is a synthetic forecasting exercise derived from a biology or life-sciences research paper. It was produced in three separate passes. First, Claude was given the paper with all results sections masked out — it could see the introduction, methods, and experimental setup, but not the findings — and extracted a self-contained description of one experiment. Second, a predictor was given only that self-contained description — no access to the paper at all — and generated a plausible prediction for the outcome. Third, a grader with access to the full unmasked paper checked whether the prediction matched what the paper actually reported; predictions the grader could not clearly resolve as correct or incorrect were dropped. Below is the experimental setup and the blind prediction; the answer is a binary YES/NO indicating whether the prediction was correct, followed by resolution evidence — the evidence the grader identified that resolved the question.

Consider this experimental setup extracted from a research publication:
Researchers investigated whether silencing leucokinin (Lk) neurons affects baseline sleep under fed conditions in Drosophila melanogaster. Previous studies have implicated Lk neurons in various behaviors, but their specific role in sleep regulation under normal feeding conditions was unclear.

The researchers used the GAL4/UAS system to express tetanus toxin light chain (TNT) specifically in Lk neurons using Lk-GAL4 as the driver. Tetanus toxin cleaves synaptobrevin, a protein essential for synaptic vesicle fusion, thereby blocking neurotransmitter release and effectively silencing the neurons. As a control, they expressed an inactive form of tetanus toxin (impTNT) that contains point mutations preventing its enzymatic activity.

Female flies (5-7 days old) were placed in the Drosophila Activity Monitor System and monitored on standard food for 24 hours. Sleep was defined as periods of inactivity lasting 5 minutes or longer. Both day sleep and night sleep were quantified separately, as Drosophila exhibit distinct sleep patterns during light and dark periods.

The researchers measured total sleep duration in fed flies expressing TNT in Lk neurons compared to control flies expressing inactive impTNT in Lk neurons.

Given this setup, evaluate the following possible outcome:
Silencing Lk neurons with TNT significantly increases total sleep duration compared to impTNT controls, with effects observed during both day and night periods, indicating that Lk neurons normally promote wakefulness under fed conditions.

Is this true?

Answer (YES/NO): NO